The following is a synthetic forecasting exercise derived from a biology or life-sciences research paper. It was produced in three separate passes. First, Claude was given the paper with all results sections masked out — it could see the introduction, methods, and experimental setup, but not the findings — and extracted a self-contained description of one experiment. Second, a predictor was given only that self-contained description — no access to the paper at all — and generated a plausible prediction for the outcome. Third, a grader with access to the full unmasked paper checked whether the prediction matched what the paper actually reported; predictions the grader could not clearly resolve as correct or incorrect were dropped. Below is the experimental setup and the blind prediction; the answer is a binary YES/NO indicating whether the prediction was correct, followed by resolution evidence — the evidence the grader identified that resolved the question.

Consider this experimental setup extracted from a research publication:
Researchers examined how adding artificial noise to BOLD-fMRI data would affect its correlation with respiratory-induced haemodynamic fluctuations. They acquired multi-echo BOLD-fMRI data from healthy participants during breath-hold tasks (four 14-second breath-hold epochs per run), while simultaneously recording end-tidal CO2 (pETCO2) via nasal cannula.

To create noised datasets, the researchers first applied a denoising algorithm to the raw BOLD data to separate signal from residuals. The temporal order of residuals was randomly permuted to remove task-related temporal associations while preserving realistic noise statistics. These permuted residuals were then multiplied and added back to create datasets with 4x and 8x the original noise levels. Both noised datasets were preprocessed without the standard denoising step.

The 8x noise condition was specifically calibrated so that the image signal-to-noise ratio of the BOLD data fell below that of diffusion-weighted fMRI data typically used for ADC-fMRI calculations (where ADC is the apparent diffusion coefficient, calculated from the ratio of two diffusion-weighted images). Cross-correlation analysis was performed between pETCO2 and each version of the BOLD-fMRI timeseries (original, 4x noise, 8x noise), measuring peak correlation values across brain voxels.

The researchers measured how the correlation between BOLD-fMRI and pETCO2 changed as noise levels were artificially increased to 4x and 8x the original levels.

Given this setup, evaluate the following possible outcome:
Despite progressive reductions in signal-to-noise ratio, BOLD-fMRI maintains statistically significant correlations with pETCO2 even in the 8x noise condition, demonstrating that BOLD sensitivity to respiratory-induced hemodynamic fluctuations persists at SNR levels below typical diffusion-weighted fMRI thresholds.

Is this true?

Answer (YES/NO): YES